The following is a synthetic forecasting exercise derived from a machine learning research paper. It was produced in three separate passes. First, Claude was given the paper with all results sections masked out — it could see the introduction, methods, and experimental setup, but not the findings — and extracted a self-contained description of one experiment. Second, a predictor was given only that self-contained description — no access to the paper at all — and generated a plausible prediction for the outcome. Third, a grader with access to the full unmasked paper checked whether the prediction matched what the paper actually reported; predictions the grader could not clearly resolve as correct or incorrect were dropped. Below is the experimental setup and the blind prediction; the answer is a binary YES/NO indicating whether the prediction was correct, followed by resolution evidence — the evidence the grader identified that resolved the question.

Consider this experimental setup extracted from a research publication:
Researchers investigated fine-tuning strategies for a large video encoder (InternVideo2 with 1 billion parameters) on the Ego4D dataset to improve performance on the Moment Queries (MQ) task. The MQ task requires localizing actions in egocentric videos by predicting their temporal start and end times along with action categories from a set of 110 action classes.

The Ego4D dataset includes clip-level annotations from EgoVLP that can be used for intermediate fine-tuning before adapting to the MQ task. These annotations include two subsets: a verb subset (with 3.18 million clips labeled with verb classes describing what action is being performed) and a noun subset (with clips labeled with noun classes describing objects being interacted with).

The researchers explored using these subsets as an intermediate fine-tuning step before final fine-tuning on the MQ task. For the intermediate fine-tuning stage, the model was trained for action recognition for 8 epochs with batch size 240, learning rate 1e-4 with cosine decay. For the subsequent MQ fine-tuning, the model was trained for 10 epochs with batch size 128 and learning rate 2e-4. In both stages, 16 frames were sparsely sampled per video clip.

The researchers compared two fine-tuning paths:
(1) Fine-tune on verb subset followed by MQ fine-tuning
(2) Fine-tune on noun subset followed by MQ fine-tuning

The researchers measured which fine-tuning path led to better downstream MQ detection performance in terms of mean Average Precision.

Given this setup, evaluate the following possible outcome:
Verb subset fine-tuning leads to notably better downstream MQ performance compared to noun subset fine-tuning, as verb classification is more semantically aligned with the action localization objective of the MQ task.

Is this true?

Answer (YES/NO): YES